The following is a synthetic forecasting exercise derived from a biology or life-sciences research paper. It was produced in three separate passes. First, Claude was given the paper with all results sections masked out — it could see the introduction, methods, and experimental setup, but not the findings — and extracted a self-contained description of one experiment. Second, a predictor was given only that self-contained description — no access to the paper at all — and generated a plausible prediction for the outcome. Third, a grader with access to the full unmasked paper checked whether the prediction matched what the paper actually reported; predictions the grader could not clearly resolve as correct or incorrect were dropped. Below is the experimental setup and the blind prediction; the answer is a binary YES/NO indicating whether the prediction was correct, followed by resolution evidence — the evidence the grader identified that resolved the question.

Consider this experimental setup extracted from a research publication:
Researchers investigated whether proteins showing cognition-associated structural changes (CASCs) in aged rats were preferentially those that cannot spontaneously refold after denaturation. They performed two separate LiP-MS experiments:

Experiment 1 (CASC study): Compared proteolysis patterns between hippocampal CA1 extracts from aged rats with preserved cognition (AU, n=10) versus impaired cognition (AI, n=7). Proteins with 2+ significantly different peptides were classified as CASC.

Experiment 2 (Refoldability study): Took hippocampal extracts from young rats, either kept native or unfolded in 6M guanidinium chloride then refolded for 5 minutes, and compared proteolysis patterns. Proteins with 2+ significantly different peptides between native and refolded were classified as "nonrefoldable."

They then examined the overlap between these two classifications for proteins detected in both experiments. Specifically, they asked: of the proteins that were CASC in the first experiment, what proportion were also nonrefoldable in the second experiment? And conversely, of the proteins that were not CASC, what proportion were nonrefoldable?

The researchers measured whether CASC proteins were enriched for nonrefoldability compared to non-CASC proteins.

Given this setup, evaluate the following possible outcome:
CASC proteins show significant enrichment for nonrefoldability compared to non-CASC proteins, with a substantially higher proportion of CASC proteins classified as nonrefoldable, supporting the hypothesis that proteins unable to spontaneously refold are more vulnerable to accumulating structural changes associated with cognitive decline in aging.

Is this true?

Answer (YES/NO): YES